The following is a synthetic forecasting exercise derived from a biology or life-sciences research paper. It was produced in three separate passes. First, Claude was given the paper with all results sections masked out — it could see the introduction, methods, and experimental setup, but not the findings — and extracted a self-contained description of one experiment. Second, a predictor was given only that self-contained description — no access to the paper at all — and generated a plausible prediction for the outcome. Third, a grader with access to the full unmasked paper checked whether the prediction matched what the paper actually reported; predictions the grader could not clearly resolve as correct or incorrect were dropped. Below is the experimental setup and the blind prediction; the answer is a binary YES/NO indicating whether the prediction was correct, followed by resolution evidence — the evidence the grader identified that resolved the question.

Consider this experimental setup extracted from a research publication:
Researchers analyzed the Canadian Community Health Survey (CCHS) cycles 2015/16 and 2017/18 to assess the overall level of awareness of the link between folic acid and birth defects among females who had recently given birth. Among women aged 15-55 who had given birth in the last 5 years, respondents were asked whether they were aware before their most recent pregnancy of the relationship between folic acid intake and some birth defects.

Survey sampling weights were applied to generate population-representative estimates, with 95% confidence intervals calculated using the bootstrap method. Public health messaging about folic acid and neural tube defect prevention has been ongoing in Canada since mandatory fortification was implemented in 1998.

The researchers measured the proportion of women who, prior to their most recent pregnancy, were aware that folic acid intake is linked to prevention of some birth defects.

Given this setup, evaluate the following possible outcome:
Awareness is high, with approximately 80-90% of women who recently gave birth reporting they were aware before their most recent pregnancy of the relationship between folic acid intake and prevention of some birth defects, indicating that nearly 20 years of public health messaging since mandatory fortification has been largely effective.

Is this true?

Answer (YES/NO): NO